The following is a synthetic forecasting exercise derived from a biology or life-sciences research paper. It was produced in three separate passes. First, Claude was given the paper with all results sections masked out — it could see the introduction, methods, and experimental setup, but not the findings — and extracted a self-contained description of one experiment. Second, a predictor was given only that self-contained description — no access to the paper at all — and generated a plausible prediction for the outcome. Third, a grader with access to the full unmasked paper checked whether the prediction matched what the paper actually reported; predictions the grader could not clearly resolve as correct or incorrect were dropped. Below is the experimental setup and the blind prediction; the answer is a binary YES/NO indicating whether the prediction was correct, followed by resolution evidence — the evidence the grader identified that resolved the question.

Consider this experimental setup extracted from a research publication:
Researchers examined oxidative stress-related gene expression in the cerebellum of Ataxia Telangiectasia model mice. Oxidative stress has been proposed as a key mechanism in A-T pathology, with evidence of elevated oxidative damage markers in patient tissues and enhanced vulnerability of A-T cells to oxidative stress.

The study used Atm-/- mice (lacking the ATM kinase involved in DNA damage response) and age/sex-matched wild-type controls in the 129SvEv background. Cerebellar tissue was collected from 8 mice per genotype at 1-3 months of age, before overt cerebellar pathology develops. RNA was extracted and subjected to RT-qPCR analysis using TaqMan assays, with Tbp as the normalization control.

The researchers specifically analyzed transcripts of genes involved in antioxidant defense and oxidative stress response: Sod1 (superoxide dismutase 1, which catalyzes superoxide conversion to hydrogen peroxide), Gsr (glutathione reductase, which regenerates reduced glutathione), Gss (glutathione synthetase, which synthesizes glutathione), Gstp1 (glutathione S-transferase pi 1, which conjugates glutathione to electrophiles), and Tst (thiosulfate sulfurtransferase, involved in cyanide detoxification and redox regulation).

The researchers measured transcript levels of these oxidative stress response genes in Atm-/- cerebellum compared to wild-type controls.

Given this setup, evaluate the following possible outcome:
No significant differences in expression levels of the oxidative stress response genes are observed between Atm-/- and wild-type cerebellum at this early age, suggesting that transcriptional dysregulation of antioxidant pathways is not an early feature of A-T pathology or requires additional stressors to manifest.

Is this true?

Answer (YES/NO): YES